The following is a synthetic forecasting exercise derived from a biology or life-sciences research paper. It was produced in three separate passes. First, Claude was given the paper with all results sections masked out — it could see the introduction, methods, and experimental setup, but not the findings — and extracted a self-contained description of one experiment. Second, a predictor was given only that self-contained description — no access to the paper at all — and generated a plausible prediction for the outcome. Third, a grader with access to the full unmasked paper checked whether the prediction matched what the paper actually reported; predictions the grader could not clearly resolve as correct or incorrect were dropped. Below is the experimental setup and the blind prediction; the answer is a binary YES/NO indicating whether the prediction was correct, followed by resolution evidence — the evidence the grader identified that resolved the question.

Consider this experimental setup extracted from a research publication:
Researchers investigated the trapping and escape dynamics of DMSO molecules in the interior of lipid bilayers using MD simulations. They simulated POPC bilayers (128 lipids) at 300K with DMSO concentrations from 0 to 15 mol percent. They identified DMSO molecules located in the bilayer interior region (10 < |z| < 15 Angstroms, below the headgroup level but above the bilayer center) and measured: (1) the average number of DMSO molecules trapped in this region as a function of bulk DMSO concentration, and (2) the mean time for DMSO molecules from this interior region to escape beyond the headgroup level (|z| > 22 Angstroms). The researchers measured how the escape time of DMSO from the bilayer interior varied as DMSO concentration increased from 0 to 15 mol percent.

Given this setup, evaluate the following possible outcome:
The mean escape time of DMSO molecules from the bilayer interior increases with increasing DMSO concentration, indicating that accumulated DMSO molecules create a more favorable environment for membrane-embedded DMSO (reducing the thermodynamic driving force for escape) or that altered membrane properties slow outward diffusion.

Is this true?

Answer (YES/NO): NO